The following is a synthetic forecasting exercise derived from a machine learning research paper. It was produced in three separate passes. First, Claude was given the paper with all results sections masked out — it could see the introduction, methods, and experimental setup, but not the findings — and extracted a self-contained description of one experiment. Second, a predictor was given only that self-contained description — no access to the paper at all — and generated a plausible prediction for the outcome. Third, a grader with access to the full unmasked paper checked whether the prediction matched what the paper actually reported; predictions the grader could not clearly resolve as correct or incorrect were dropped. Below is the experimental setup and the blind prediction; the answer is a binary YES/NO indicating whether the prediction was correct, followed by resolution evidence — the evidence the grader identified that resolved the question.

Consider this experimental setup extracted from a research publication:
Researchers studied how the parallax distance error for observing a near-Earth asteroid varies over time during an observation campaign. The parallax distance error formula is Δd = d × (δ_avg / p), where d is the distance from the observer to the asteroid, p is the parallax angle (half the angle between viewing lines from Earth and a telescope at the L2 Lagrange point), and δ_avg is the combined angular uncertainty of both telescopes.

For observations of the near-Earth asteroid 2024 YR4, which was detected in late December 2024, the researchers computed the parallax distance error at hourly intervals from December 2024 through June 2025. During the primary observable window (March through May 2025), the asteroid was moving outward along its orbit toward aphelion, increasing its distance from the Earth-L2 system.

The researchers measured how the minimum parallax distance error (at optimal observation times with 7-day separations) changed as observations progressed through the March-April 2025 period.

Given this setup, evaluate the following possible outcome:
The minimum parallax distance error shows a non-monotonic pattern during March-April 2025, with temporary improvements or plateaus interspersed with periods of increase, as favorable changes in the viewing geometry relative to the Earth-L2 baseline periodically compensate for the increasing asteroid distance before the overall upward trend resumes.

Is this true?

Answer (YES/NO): NO